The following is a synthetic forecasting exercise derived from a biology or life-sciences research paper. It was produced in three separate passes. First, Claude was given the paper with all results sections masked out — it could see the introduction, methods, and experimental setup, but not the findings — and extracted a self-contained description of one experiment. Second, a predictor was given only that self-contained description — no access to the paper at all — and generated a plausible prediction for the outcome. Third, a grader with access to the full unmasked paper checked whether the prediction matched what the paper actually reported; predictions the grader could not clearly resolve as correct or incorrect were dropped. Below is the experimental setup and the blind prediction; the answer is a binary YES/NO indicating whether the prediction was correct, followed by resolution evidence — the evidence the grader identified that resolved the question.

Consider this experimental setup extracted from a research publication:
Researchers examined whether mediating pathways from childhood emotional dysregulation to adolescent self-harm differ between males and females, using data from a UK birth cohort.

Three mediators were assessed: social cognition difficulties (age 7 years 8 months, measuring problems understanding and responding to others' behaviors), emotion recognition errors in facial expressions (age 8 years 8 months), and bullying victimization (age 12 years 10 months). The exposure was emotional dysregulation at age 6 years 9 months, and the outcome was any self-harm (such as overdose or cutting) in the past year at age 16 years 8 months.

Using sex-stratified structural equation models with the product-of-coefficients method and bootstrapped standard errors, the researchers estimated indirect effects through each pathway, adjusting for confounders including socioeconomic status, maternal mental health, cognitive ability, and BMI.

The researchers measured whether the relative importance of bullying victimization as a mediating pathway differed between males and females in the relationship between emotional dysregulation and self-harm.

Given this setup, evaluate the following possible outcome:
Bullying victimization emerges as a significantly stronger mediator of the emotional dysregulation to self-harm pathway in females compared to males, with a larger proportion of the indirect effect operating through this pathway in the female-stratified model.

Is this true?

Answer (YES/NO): NO